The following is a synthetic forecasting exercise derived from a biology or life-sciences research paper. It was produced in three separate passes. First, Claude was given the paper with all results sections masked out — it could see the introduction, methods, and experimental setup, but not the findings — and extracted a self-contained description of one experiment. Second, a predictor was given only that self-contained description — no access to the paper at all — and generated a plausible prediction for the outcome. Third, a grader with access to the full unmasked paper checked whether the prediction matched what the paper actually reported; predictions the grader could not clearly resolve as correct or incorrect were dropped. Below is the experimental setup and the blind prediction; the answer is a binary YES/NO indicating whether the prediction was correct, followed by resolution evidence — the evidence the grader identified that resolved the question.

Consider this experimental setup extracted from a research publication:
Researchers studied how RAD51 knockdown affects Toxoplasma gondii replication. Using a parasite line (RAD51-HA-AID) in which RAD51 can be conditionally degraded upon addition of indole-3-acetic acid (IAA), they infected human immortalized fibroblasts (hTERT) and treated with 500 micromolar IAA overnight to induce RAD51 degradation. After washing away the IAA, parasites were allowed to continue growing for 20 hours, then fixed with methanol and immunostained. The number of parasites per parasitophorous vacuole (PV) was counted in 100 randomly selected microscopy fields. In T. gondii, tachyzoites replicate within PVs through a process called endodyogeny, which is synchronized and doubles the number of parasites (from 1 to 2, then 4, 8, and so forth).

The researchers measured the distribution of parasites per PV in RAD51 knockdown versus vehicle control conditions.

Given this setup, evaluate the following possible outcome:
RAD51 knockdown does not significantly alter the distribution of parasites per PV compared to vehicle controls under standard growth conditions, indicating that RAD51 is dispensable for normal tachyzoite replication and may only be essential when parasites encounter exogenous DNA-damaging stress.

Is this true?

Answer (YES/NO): NO